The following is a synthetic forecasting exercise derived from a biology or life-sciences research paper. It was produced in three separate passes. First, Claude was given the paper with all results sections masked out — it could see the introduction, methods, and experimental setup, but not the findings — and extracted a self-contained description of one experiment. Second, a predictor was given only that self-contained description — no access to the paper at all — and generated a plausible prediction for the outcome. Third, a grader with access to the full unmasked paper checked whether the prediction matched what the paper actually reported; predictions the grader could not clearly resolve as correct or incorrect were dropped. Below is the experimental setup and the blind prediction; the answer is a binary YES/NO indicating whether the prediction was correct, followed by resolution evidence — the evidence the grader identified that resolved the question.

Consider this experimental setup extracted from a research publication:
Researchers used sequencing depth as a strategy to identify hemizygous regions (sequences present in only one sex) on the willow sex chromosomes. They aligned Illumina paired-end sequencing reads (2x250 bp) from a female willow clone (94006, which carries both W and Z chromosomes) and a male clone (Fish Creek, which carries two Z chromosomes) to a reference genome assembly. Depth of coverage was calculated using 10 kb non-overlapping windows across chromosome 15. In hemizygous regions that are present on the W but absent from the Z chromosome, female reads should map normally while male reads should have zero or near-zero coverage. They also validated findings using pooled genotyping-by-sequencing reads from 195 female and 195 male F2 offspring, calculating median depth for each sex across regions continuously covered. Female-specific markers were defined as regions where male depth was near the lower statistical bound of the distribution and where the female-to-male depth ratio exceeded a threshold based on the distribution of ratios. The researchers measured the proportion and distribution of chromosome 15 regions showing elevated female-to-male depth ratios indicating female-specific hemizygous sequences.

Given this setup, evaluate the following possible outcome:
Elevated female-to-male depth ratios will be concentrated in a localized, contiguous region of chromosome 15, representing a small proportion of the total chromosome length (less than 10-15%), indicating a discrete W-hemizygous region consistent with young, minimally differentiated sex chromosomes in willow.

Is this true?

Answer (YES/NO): NO